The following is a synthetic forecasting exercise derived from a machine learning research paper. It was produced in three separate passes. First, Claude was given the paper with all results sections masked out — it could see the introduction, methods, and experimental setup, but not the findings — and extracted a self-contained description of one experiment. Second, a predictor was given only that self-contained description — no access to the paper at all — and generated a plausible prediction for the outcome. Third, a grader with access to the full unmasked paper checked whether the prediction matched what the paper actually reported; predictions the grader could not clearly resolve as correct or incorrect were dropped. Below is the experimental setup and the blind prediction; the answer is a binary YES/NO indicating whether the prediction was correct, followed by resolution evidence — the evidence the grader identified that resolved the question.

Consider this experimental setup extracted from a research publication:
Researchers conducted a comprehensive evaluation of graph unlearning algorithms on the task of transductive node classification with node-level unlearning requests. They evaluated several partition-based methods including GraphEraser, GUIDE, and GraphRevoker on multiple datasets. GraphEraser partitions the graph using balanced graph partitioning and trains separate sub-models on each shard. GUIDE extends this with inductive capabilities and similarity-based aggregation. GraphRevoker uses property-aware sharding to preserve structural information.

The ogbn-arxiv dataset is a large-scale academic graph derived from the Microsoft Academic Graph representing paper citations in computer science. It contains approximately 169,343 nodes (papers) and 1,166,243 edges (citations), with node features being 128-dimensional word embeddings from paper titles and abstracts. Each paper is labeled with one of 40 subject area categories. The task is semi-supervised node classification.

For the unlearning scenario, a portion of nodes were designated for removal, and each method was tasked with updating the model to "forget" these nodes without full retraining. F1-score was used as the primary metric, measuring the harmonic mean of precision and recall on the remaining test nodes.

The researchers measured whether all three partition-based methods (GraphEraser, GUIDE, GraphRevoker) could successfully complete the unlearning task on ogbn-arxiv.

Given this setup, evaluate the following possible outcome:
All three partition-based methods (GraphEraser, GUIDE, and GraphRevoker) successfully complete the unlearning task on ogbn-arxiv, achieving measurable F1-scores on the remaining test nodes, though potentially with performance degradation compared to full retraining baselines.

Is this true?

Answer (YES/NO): NO